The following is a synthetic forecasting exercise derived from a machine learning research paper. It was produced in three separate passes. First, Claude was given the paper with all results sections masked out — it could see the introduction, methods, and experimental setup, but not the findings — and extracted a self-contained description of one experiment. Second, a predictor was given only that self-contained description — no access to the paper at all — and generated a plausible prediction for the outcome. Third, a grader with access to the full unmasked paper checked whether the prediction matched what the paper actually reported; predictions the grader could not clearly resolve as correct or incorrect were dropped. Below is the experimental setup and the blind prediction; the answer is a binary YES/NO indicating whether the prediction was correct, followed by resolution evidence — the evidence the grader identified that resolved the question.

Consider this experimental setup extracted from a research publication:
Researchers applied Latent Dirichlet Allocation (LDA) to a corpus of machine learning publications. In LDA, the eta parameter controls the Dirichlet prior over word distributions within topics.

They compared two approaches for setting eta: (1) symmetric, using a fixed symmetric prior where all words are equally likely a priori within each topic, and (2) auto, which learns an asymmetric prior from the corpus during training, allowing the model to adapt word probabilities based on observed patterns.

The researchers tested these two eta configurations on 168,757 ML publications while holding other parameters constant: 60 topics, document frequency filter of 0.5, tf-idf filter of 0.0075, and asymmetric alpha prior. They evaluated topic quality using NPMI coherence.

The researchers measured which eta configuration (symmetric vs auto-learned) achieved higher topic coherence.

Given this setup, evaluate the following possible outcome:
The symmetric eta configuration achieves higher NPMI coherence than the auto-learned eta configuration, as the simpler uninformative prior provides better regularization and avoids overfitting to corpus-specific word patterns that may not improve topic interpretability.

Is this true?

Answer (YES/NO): NO